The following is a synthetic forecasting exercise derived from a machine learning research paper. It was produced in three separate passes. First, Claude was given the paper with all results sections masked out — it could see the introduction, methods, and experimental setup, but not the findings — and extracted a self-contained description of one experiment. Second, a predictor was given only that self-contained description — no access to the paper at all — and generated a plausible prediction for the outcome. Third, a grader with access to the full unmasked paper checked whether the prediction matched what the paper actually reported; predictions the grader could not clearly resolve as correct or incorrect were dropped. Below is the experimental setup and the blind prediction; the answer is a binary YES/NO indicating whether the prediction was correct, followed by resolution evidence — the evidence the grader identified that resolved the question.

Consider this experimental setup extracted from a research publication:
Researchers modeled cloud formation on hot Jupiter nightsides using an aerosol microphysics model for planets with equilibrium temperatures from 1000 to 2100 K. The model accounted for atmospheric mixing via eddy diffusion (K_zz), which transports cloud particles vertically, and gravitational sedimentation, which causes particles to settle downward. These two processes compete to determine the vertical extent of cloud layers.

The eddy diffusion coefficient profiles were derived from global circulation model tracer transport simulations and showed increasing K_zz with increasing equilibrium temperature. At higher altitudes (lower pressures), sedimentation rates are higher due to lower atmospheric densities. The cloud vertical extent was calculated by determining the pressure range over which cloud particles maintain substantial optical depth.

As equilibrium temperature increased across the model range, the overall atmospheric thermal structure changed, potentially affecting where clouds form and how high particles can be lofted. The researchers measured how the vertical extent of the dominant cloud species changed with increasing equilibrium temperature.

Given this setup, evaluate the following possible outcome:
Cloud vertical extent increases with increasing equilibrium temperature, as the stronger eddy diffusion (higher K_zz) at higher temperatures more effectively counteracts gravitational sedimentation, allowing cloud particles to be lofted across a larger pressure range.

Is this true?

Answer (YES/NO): NO